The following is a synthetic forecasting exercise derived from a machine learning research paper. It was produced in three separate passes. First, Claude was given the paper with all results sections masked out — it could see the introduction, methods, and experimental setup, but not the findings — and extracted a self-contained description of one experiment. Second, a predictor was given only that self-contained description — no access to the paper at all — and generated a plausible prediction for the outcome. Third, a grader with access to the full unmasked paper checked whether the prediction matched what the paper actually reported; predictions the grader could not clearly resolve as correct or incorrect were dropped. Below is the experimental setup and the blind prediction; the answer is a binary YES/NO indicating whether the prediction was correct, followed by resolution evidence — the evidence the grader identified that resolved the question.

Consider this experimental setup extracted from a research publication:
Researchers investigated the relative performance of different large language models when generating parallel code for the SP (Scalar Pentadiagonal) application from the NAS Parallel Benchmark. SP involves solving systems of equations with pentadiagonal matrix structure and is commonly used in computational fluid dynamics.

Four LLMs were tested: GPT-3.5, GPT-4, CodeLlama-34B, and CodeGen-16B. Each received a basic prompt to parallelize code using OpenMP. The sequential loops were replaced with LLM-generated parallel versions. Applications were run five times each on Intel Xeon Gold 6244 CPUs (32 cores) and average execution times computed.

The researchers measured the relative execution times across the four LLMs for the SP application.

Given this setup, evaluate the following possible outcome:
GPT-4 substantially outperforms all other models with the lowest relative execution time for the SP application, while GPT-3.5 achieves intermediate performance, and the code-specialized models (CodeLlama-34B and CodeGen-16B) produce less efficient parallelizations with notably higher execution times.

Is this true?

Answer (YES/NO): NO